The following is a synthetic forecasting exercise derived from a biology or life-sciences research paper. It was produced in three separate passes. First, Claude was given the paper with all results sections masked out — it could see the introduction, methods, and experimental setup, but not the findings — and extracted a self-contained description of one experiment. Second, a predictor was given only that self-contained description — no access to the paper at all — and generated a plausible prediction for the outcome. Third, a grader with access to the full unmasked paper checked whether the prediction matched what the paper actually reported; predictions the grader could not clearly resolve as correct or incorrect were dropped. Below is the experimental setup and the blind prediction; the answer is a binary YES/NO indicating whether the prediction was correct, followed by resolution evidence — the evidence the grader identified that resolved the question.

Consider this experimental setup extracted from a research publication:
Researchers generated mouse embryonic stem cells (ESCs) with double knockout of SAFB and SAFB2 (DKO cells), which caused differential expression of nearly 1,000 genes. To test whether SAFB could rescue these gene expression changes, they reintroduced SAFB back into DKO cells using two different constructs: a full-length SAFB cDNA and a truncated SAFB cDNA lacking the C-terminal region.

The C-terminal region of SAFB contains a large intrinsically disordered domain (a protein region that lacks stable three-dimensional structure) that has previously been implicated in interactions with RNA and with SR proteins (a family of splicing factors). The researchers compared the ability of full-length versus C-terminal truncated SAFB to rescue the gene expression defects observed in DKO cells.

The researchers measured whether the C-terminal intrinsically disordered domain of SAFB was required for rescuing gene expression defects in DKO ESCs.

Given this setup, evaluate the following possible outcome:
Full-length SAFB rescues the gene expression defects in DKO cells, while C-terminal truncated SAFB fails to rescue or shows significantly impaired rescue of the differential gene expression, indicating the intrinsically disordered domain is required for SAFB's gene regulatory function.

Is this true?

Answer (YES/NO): YES